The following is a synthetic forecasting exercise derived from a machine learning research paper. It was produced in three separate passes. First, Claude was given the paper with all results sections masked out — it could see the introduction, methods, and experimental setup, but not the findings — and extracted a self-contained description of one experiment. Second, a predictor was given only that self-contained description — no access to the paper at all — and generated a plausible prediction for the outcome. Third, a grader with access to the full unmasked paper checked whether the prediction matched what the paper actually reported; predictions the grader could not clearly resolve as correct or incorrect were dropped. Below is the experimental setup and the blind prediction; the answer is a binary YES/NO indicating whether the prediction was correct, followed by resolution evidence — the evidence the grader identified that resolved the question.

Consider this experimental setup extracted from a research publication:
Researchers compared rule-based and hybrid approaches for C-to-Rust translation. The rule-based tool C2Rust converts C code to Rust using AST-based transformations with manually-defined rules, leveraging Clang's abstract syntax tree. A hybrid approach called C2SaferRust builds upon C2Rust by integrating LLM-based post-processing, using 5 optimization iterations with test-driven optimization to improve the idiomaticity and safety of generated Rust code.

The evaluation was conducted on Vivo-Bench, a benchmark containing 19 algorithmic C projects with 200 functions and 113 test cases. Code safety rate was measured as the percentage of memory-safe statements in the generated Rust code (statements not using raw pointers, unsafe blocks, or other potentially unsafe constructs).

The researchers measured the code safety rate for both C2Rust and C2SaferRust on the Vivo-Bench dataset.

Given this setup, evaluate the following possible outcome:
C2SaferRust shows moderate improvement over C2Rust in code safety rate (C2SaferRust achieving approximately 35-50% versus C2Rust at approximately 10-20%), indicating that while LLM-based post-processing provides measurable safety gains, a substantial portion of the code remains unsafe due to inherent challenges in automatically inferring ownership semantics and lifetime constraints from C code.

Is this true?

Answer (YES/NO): NO